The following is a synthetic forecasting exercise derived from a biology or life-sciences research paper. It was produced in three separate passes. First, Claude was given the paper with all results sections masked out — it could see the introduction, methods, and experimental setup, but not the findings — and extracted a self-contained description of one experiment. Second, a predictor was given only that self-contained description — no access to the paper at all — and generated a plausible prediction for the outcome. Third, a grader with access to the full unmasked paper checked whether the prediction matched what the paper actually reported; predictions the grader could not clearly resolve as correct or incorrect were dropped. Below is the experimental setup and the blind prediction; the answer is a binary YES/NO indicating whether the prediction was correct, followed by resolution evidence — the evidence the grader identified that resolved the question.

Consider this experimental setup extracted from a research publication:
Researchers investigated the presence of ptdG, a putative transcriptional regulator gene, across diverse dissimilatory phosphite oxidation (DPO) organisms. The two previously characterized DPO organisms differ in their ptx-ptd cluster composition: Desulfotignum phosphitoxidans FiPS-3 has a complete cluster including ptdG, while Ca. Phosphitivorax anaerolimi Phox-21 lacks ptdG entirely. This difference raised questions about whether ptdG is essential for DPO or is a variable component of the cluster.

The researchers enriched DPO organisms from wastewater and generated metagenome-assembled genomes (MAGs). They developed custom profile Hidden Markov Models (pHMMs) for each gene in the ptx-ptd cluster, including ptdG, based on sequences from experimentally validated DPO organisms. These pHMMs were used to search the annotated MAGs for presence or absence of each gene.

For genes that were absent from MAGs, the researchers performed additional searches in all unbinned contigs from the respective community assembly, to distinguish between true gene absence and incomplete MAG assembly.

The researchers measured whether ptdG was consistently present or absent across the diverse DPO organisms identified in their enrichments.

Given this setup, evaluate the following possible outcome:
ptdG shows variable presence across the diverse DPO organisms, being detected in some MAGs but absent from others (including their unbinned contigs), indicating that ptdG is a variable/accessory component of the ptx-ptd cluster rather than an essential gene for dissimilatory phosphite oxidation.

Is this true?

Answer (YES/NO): YES